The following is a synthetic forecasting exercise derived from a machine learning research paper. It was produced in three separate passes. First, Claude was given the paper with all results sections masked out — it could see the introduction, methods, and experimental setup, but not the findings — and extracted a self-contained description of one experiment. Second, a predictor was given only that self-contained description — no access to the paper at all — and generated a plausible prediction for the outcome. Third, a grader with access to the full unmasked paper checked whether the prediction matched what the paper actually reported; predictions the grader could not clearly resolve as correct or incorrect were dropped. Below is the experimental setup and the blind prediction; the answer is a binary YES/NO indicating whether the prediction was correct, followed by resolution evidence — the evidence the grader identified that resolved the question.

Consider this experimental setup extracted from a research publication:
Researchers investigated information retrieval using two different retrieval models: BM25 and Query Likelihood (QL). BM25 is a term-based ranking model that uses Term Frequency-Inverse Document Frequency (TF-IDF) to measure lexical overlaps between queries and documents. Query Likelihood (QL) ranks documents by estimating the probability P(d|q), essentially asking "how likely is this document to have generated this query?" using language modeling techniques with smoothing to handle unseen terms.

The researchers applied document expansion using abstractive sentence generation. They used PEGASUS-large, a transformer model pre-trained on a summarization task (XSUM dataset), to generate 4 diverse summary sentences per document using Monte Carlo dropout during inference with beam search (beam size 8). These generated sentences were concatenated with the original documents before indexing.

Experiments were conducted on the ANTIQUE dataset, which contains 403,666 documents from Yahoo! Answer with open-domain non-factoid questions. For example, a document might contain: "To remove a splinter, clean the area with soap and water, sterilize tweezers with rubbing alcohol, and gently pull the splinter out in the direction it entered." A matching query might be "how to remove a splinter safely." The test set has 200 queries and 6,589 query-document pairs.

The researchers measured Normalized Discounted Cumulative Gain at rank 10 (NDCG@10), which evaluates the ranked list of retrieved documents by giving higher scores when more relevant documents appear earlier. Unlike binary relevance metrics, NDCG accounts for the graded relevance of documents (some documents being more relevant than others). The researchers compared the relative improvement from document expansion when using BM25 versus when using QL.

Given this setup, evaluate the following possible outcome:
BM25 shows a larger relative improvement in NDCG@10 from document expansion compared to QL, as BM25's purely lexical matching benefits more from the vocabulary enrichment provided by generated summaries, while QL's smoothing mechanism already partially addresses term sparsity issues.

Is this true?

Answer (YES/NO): NO